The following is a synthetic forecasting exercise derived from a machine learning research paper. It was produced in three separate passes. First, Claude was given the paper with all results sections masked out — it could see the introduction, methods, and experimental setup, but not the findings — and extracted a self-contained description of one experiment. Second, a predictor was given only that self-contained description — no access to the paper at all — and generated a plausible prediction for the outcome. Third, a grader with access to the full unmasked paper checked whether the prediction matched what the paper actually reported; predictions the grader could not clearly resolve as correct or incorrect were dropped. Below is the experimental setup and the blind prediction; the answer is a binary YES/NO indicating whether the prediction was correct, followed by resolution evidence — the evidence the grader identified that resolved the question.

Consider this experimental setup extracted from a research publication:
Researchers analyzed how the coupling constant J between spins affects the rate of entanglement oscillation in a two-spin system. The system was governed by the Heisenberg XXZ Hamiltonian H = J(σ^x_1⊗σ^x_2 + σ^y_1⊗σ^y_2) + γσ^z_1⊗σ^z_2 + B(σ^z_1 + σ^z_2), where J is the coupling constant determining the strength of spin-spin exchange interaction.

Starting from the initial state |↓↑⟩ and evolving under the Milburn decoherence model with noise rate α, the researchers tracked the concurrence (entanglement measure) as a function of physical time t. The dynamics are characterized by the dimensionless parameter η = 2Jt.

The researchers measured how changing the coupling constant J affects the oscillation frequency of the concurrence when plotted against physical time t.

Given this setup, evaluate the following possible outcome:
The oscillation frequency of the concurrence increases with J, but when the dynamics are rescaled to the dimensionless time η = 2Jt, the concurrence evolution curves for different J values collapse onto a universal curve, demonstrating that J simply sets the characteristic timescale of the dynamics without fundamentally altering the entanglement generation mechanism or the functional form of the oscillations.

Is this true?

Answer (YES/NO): NO